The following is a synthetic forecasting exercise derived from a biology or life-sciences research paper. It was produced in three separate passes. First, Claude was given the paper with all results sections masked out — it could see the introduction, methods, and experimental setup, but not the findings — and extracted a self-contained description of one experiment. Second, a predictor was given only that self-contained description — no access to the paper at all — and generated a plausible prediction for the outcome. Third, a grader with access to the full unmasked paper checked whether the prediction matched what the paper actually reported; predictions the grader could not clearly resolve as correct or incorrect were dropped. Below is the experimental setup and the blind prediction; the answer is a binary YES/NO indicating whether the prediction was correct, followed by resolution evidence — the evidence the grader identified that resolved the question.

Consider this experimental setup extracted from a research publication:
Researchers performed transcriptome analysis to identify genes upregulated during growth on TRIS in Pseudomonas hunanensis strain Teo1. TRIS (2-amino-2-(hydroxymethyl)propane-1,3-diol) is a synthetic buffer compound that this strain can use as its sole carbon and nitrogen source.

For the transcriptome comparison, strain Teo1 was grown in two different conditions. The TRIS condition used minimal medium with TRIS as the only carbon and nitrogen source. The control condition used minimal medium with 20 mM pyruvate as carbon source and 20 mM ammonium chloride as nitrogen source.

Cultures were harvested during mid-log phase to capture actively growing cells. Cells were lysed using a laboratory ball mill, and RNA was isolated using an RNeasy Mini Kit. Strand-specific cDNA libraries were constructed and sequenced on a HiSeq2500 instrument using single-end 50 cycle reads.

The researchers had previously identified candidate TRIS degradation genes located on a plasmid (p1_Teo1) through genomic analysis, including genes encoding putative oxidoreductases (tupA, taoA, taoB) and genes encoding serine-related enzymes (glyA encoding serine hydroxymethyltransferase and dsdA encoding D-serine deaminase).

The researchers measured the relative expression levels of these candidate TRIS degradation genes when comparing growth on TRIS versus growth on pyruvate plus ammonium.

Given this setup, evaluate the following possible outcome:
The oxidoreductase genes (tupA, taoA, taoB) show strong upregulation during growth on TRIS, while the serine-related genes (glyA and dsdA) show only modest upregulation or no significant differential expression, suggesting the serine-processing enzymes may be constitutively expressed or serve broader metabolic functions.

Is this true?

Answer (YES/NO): NO